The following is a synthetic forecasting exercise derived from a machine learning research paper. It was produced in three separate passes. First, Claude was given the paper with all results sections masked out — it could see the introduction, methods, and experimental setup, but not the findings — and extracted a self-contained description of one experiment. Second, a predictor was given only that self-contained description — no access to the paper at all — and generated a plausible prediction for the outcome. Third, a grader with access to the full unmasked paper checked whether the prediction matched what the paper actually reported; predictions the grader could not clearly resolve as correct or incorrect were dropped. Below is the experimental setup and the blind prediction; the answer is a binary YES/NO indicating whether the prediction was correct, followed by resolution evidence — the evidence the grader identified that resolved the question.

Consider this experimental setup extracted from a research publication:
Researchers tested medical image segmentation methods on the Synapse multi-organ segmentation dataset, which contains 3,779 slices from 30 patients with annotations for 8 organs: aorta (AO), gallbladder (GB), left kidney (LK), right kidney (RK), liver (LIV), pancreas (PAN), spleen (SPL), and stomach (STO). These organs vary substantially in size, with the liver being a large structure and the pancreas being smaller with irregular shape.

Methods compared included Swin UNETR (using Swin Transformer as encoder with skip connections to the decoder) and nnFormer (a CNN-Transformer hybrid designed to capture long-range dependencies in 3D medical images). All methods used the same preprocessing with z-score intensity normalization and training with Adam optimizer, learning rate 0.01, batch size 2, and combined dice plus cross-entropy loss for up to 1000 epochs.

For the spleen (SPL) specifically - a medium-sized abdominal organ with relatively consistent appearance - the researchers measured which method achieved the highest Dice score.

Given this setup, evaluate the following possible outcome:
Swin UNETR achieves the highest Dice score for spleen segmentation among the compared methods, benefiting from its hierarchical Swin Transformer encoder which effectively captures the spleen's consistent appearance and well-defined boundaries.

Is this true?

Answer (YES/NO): NO